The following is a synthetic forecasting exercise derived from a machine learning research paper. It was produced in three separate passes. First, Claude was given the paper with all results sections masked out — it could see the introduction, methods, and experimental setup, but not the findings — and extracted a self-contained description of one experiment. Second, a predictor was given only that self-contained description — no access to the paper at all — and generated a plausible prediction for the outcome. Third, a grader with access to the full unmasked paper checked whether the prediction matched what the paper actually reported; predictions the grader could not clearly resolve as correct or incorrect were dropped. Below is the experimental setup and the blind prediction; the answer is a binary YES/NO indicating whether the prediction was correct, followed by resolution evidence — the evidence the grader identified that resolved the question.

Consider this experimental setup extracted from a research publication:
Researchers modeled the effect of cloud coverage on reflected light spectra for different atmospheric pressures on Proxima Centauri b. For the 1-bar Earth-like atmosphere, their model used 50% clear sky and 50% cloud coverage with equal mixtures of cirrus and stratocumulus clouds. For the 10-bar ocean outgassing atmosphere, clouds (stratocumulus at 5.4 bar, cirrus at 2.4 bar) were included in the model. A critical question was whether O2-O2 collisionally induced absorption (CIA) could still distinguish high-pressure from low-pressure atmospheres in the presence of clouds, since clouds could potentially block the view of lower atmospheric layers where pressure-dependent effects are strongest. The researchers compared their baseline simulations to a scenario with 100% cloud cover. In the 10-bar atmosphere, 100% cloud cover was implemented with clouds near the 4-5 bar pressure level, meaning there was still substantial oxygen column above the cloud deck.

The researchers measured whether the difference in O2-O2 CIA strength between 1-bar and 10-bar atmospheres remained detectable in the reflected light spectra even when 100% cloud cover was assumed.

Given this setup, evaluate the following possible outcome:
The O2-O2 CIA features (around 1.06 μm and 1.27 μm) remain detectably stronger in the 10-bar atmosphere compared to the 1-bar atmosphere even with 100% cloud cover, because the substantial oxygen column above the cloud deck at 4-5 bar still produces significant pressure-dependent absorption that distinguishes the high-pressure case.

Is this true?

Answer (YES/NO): YES